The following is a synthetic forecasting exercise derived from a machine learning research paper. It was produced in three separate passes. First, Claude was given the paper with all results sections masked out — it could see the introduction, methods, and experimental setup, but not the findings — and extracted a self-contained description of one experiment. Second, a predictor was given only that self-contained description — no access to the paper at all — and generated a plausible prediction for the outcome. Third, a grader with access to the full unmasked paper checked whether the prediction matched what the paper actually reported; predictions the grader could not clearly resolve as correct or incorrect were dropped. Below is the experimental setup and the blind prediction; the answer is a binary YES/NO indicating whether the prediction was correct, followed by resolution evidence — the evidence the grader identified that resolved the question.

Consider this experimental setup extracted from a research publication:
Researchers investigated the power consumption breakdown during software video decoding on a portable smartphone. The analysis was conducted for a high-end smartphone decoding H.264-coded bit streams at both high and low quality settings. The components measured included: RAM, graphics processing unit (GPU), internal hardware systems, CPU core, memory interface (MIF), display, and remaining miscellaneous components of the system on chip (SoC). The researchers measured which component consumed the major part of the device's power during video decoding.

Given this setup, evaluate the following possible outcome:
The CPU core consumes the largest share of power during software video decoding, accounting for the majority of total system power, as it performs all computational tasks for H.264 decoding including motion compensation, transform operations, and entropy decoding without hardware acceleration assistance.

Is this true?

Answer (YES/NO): YES